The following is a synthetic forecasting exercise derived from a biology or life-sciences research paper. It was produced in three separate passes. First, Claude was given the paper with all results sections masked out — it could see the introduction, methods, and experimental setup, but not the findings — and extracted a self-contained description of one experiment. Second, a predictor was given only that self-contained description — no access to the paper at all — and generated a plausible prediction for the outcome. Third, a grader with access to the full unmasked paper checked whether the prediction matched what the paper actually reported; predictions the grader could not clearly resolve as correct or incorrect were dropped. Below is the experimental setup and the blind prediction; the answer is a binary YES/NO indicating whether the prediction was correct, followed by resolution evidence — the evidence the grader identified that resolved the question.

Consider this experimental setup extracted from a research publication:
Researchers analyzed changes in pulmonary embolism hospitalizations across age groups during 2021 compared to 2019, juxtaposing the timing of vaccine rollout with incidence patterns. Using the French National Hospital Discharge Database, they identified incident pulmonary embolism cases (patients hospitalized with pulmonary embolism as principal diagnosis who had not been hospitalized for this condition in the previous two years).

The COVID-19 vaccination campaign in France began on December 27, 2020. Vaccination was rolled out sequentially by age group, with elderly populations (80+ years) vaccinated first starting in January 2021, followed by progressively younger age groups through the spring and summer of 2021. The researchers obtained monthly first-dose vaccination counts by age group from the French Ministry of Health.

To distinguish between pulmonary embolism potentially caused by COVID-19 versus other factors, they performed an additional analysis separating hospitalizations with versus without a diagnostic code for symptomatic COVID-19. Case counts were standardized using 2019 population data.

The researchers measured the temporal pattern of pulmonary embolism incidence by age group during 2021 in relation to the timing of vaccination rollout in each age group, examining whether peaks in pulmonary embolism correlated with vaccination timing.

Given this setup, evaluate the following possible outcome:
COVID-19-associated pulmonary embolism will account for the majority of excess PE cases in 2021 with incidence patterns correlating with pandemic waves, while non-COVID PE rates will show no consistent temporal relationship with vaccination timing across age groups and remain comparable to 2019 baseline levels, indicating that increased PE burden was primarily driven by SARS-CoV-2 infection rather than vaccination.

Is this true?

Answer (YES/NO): NO